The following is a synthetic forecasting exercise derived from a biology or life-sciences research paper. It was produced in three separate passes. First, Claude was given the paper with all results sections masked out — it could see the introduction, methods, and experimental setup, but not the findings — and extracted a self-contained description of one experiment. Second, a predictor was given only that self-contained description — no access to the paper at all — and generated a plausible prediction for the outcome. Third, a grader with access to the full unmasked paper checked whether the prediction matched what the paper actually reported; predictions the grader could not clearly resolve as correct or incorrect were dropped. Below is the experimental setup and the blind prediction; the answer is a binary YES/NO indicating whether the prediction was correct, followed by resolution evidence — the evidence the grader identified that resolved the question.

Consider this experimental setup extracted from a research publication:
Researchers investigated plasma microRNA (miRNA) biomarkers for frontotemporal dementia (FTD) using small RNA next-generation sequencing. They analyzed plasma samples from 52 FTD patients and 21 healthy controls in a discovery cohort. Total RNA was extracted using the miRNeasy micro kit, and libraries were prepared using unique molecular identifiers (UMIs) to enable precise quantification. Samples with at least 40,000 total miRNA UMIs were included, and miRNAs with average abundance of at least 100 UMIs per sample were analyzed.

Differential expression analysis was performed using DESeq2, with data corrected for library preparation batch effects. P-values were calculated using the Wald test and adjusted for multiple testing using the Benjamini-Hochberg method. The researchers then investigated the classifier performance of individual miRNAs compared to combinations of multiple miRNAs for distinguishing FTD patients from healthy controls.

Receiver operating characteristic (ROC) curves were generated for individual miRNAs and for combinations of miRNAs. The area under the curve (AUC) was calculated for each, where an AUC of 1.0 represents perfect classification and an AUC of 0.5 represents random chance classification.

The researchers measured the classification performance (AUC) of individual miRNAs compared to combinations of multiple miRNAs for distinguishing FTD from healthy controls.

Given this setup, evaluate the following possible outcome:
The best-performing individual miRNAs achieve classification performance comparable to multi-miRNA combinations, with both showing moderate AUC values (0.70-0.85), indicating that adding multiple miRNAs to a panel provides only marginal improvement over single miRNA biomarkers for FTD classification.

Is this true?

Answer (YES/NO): NO